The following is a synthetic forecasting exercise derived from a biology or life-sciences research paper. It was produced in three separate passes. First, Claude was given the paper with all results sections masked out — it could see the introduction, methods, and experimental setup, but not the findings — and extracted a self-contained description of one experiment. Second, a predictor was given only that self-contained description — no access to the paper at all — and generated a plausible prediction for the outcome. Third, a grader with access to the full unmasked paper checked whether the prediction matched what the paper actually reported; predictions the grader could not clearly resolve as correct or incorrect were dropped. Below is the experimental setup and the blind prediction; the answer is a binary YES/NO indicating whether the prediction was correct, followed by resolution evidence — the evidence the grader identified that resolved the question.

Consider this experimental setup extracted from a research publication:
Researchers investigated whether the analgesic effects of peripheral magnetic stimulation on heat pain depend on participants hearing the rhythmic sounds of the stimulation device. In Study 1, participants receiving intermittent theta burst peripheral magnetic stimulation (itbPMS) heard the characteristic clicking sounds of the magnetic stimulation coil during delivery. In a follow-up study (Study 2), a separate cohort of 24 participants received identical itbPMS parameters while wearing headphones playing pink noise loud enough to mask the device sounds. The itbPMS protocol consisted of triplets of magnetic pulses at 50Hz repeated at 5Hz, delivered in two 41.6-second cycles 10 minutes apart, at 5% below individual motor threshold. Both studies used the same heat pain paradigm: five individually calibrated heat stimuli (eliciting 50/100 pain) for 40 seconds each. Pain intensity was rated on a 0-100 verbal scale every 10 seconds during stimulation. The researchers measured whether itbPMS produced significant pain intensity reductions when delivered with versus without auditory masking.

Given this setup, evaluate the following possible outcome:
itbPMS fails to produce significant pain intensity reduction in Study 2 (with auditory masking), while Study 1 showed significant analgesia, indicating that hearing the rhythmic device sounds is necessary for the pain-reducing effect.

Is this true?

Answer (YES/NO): NO